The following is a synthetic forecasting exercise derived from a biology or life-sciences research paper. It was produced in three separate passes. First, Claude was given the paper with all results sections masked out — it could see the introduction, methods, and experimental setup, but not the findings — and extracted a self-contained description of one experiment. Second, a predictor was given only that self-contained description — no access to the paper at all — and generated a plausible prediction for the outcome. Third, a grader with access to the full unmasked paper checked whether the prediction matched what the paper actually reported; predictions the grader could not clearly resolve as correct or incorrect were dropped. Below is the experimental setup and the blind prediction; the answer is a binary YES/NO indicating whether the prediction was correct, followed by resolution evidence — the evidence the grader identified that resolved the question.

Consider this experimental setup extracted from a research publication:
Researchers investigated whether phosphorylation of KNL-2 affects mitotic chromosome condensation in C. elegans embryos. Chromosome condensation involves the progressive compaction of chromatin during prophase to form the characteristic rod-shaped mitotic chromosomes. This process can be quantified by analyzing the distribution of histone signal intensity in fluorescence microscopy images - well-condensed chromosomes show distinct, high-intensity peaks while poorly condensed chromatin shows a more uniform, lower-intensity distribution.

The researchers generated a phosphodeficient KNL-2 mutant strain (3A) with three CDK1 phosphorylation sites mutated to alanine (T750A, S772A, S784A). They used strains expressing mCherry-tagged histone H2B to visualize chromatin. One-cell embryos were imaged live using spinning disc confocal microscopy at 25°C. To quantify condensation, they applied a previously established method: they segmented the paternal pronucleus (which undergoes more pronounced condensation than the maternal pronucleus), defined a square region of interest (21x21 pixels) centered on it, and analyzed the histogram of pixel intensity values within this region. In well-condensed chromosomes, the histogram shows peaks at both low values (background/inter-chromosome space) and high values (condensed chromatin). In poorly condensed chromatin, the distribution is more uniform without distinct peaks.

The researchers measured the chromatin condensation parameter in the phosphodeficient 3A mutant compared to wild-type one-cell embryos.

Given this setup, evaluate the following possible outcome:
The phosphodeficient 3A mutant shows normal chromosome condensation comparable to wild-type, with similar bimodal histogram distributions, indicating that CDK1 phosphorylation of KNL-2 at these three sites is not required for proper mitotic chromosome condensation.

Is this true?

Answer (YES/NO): NO